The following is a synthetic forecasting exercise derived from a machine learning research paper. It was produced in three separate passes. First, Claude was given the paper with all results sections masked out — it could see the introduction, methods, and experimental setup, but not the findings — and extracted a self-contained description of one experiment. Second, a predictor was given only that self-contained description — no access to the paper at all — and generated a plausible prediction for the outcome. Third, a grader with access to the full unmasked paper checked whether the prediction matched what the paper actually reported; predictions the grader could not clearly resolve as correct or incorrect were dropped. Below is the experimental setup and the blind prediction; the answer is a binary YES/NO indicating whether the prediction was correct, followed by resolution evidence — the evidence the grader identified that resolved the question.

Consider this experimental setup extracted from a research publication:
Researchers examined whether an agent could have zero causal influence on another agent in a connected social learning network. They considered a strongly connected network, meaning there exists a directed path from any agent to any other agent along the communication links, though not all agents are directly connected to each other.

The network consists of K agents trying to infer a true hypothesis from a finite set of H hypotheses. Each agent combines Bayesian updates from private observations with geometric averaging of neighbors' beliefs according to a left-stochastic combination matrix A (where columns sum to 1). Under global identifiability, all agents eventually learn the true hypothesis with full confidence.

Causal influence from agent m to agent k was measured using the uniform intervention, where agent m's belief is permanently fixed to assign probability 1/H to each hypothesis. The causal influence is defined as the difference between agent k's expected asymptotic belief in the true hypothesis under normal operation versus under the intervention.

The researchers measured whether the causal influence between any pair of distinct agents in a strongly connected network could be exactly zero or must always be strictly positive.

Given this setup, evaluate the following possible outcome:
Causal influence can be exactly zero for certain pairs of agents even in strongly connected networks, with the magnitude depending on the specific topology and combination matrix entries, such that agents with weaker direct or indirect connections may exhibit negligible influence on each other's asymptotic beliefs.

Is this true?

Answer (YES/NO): NO